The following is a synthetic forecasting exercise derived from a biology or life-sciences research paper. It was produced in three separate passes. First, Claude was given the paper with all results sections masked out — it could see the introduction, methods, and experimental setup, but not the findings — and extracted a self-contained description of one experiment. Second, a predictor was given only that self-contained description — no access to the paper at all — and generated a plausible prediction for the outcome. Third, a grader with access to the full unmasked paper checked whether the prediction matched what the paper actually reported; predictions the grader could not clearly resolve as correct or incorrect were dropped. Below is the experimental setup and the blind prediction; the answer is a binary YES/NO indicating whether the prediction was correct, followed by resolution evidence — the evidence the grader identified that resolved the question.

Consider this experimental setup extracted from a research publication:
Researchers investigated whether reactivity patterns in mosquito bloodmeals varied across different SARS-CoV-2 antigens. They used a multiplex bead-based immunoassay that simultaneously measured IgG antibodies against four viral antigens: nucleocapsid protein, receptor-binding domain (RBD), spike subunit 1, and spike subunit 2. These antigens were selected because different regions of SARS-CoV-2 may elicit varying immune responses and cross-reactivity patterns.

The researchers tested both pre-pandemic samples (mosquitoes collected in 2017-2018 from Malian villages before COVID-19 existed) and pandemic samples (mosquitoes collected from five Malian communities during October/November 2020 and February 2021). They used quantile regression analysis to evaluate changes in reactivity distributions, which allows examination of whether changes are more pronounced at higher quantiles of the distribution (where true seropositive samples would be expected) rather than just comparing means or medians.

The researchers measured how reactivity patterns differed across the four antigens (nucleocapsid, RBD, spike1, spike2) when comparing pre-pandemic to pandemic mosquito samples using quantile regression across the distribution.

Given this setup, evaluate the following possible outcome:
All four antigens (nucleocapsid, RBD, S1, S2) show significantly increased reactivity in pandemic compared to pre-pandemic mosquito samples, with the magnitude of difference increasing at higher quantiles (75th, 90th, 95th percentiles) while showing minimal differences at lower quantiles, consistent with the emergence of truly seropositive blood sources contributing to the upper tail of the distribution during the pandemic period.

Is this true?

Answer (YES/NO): YES